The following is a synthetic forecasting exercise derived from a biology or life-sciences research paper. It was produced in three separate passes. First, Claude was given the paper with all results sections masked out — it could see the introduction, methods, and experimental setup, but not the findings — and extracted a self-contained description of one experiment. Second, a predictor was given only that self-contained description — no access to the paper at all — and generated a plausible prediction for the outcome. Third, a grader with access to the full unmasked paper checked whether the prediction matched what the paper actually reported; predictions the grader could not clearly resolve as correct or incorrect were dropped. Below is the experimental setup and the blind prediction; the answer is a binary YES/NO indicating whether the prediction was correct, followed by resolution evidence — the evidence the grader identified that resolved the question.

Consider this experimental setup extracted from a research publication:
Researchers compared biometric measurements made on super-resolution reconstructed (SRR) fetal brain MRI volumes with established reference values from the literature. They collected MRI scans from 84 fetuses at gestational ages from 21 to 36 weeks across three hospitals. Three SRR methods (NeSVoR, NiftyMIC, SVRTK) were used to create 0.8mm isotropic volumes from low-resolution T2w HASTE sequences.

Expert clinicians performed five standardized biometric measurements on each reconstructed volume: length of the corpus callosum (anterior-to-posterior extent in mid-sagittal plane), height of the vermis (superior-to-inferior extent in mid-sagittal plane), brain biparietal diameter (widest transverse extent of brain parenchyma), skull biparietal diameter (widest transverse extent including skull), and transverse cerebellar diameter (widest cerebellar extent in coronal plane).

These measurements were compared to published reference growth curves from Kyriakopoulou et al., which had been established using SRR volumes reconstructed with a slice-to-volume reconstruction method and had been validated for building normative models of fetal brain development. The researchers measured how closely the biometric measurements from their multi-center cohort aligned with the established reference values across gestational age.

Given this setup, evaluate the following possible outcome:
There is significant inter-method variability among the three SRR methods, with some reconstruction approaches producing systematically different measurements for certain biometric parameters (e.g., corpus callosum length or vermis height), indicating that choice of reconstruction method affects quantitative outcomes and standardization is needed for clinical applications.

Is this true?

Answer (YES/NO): NO